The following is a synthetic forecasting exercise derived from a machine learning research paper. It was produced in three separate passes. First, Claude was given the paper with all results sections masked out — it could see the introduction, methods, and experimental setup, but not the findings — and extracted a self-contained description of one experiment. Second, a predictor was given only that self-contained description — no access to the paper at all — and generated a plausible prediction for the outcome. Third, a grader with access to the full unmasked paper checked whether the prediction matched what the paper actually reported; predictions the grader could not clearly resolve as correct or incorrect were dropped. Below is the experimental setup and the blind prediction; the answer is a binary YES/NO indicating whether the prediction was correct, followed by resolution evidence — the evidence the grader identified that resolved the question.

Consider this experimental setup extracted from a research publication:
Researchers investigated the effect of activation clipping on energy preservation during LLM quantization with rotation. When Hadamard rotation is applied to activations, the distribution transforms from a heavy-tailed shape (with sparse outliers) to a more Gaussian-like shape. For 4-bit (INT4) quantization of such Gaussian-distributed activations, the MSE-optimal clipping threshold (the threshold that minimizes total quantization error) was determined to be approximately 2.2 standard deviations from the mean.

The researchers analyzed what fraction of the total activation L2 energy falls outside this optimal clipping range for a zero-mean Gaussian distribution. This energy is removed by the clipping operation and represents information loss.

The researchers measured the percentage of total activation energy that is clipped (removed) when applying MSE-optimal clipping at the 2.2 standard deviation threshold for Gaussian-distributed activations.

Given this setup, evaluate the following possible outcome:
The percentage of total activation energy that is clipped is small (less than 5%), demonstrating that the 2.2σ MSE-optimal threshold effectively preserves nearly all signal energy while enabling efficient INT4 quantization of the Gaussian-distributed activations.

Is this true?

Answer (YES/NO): NO